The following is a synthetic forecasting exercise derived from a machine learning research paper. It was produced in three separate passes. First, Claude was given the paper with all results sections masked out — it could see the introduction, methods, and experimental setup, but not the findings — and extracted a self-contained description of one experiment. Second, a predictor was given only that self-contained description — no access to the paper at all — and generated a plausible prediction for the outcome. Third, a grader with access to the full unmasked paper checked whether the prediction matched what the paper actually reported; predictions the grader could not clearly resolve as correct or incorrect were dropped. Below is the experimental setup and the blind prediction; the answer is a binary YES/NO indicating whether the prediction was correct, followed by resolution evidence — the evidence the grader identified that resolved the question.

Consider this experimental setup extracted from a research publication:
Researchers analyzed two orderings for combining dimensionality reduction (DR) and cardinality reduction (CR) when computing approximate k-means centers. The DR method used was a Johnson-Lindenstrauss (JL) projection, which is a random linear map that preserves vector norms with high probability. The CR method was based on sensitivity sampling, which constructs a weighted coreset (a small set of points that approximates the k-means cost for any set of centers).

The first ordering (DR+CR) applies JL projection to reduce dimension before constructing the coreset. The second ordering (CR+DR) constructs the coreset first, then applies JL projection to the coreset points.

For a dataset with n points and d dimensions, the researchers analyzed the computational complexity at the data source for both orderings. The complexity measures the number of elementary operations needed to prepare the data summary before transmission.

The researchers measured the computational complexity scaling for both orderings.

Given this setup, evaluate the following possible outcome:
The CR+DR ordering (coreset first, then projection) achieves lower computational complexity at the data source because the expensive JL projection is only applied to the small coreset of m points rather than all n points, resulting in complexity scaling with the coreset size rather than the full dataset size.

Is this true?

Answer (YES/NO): NO